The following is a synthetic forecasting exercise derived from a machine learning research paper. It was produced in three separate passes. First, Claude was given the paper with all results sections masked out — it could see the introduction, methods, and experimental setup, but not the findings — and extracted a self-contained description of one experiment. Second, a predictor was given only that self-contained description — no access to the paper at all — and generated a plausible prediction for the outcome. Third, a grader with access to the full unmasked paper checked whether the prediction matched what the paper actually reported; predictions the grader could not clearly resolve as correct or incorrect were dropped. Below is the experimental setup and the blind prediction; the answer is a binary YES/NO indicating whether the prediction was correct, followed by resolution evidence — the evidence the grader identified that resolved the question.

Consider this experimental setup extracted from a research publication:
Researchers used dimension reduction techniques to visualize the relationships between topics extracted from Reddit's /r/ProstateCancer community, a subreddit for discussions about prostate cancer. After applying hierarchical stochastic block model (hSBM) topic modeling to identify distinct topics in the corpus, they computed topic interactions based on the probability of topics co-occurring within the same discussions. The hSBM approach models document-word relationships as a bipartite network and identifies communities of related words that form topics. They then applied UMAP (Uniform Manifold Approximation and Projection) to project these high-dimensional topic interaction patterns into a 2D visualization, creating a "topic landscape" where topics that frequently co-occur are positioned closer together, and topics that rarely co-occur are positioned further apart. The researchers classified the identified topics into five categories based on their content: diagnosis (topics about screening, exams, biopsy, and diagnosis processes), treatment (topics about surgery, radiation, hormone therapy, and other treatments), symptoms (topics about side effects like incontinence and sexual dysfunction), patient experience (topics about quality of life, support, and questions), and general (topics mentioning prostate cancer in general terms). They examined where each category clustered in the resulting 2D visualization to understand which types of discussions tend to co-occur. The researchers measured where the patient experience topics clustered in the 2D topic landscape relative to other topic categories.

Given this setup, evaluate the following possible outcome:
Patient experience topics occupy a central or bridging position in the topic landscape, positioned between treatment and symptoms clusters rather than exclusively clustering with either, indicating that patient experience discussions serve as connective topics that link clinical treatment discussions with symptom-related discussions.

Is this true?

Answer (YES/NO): YES